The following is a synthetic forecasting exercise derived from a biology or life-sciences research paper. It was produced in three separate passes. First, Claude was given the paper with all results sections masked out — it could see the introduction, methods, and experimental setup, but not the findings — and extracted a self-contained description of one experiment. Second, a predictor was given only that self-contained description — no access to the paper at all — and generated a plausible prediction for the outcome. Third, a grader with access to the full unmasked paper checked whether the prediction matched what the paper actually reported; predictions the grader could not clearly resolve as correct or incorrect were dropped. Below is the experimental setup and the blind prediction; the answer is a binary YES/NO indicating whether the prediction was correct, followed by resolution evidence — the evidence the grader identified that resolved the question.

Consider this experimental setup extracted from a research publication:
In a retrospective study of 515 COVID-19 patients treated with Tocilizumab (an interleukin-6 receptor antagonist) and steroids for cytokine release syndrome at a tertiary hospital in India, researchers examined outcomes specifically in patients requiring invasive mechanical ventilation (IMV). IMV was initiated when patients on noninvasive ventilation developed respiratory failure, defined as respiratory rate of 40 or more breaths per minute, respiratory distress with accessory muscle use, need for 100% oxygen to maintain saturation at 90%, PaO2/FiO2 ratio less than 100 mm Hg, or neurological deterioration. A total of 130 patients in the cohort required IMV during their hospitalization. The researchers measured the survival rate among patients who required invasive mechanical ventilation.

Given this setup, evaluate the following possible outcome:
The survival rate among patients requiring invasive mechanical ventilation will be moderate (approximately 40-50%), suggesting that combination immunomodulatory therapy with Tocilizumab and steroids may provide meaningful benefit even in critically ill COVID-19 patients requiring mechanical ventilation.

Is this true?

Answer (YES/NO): NO